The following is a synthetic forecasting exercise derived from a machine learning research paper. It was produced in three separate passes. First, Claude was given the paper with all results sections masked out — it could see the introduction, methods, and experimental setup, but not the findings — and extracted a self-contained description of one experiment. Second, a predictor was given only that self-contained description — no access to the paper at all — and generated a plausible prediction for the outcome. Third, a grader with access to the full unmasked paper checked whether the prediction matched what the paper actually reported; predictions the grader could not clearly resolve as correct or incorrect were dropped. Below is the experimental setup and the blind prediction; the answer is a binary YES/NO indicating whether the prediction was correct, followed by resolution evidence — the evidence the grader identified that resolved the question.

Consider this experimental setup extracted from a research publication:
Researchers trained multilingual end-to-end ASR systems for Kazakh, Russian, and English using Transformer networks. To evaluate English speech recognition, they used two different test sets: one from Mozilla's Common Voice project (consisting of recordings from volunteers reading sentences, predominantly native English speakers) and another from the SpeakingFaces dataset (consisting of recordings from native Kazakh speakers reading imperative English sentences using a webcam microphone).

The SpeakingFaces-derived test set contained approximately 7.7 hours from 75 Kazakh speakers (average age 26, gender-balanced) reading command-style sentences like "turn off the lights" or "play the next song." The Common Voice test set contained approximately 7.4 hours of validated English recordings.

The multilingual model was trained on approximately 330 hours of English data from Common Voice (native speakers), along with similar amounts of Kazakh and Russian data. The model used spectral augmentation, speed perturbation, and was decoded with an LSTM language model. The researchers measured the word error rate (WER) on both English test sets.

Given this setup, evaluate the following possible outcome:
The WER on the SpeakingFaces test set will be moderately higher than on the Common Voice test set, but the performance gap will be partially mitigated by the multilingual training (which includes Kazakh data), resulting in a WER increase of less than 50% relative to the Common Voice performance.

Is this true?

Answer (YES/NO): NO